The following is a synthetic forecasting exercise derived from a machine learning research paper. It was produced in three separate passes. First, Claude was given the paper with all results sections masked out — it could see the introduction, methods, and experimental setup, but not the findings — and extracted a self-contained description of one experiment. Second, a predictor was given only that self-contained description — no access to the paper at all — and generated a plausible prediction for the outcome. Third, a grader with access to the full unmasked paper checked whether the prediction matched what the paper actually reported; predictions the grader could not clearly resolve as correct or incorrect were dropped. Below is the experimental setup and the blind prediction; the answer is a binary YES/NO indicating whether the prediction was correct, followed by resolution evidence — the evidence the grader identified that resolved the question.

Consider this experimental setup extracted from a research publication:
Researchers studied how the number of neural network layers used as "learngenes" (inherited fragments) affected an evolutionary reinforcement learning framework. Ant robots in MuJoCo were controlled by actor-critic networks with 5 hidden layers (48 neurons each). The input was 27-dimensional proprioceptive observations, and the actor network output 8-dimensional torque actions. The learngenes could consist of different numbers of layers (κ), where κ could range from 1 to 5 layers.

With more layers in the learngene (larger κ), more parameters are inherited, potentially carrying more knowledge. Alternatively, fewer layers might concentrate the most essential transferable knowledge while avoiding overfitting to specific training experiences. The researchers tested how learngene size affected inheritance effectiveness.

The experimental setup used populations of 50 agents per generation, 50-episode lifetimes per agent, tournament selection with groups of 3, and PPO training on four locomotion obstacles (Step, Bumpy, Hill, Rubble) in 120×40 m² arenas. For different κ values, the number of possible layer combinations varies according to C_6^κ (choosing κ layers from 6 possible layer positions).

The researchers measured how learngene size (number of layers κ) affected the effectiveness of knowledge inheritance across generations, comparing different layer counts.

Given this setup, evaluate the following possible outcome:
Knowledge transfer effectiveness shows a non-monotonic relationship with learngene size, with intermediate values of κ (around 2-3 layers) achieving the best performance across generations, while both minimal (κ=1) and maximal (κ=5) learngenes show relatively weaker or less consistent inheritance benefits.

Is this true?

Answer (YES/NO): NO